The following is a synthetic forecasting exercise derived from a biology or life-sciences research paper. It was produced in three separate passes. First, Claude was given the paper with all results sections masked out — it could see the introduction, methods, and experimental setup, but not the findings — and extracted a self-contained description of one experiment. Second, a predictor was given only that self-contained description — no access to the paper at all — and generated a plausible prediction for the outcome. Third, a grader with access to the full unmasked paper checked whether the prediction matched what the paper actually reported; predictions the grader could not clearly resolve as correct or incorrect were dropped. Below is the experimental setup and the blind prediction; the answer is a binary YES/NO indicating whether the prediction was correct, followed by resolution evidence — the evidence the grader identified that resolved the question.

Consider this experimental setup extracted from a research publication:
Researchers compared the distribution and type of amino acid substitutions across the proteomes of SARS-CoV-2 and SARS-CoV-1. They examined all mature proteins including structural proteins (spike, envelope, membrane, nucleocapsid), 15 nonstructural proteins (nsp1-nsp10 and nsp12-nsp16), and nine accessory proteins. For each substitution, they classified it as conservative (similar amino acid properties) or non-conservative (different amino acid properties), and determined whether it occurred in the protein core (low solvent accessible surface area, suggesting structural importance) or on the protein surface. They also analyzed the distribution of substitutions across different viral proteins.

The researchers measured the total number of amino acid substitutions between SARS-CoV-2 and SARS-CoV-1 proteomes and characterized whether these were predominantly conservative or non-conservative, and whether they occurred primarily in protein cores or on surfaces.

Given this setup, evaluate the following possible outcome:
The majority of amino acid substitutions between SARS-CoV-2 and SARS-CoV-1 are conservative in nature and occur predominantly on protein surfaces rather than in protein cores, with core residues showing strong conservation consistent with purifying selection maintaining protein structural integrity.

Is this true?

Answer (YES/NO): NO